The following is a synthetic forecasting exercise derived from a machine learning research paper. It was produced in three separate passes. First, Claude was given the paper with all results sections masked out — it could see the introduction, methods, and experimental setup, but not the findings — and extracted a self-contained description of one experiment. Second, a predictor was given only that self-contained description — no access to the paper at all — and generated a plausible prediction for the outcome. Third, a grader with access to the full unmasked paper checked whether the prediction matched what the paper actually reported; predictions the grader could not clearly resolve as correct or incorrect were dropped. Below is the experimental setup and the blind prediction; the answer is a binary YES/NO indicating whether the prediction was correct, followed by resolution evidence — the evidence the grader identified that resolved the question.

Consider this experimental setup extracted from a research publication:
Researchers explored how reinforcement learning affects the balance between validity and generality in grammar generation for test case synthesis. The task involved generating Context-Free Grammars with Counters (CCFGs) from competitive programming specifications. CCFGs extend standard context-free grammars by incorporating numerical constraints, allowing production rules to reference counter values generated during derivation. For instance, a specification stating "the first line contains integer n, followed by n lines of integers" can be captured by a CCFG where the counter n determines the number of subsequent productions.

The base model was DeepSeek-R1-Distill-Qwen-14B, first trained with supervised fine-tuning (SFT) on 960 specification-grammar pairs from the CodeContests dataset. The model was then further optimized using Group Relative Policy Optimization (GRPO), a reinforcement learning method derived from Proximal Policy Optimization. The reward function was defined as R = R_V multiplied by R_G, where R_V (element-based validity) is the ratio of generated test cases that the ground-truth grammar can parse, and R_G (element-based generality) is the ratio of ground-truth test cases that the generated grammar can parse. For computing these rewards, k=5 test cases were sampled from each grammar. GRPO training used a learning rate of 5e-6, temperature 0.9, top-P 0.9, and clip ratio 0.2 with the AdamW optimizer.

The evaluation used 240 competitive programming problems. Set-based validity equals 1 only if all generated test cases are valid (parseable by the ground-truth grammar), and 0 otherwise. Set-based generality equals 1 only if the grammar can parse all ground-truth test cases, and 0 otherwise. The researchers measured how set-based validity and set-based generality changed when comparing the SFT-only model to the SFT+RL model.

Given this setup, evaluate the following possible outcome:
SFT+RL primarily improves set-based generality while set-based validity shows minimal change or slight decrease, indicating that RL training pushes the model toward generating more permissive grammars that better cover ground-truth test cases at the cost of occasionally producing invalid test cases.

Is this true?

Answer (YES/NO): NO